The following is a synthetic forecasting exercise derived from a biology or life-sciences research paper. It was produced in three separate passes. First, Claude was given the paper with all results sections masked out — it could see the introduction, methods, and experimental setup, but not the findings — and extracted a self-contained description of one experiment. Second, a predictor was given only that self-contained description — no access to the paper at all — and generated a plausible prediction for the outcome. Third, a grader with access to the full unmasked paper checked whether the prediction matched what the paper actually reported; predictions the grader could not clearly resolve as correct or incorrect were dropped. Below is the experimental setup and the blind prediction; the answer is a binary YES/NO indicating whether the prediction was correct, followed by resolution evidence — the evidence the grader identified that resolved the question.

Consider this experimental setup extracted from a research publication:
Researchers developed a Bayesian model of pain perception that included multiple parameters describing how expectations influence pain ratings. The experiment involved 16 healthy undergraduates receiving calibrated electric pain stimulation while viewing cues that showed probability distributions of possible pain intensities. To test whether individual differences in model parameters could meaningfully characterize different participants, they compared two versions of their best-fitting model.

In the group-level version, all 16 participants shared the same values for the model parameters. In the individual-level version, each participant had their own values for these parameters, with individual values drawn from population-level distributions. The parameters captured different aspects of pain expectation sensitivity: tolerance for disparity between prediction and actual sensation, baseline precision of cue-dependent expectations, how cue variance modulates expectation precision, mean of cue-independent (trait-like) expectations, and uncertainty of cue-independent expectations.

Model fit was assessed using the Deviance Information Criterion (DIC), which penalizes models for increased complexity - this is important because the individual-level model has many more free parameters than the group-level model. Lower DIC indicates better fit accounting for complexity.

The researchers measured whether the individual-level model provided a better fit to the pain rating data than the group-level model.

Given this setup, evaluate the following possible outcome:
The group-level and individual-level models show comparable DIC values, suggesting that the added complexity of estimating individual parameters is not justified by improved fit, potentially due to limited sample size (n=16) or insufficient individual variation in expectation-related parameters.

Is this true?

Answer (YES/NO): NO